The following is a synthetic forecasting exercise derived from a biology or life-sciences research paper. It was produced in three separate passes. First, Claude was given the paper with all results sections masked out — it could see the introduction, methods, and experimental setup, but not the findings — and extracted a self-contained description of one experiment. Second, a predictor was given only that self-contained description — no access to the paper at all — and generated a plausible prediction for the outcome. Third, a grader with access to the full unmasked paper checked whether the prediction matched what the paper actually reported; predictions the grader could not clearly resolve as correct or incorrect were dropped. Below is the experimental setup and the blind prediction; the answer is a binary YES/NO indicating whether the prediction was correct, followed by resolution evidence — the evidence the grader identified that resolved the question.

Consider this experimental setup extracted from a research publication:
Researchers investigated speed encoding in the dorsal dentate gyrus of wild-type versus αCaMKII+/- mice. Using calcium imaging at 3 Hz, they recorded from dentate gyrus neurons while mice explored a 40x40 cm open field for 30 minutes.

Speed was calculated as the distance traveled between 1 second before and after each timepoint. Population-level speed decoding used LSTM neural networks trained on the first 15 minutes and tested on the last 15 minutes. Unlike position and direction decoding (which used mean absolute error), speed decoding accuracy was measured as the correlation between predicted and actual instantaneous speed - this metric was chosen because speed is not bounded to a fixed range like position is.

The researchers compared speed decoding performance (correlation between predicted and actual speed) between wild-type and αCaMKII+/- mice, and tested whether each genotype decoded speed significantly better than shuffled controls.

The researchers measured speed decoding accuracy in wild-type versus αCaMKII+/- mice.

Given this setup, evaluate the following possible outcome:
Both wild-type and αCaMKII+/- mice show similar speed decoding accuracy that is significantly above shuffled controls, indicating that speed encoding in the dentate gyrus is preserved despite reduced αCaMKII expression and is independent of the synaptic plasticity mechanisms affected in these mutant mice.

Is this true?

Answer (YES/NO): YES